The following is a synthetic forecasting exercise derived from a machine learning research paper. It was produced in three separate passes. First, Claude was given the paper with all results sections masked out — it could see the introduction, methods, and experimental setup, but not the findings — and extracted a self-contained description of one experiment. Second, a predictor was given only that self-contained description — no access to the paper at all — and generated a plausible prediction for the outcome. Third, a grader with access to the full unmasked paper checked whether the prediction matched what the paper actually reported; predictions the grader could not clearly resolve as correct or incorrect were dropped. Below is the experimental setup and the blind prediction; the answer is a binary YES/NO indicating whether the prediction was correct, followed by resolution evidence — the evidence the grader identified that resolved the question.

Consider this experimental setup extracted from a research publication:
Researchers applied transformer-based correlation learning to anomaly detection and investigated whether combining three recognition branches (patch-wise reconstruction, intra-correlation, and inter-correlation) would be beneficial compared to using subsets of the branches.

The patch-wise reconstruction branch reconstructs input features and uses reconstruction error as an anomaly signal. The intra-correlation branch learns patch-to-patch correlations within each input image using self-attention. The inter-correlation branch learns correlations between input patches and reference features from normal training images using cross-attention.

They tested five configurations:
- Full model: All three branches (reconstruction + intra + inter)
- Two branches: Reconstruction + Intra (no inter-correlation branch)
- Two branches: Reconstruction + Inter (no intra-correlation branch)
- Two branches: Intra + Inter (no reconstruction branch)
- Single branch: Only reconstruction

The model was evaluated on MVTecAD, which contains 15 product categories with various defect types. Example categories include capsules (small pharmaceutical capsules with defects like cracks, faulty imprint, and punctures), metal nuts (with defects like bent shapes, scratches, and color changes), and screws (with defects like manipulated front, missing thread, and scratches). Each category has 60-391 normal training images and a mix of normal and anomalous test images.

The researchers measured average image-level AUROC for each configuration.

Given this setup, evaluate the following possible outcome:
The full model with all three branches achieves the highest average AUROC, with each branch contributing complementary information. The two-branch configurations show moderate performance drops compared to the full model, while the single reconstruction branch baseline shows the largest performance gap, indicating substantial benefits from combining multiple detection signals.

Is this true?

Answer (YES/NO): NO